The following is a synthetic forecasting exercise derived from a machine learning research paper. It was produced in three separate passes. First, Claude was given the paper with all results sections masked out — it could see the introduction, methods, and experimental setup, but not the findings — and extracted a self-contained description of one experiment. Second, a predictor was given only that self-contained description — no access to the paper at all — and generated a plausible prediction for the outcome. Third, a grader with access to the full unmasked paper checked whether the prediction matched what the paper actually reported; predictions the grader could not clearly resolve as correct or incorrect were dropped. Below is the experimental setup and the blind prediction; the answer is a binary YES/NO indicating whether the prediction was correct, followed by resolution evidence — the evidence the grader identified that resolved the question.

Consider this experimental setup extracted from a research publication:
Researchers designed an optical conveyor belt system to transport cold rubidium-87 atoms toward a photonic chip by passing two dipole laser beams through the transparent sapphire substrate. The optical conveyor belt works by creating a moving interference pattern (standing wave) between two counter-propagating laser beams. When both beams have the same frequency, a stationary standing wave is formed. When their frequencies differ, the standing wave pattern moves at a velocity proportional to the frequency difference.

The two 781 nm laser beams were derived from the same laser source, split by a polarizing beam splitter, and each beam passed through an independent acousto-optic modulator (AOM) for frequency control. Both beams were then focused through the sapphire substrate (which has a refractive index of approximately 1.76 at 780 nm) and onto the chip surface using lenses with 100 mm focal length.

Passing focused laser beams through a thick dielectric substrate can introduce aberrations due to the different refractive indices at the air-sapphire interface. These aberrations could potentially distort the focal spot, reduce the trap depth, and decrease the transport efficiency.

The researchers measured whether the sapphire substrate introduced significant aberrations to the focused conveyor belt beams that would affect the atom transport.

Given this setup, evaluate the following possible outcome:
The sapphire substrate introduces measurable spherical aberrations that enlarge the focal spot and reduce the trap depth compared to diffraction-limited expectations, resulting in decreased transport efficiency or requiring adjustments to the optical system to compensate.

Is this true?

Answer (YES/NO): NO